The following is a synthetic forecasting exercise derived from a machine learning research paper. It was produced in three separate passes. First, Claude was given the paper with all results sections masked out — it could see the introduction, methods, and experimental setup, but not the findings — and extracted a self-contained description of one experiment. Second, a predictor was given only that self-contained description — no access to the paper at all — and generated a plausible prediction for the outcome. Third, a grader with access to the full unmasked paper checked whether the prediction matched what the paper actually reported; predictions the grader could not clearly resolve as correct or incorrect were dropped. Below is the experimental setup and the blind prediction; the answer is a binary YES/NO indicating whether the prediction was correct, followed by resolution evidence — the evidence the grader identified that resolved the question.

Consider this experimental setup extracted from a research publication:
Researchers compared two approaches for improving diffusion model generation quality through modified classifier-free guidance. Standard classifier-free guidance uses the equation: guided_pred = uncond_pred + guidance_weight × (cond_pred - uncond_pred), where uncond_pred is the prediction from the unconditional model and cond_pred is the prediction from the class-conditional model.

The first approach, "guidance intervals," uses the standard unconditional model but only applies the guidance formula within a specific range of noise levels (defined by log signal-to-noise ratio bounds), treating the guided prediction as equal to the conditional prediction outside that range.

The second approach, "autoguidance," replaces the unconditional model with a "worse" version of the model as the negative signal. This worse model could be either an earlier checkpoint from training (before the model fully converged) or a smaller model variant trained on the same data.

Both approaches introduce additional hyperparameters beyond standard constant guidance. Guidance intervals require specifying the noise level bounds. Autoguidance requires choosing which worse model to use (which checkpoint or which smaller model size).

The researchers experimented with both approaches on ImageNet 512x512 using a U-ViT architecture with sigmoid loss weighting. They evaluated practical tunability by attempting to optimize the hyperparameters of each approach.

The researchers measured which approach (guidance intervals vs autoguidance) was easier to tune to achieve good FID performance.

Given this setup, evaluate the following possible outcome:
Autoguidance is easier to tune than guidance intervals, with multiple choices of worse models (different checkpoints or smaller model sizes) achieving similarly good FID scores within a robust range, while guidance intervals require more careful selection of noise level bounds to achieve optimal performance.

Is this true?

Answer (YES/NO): NO